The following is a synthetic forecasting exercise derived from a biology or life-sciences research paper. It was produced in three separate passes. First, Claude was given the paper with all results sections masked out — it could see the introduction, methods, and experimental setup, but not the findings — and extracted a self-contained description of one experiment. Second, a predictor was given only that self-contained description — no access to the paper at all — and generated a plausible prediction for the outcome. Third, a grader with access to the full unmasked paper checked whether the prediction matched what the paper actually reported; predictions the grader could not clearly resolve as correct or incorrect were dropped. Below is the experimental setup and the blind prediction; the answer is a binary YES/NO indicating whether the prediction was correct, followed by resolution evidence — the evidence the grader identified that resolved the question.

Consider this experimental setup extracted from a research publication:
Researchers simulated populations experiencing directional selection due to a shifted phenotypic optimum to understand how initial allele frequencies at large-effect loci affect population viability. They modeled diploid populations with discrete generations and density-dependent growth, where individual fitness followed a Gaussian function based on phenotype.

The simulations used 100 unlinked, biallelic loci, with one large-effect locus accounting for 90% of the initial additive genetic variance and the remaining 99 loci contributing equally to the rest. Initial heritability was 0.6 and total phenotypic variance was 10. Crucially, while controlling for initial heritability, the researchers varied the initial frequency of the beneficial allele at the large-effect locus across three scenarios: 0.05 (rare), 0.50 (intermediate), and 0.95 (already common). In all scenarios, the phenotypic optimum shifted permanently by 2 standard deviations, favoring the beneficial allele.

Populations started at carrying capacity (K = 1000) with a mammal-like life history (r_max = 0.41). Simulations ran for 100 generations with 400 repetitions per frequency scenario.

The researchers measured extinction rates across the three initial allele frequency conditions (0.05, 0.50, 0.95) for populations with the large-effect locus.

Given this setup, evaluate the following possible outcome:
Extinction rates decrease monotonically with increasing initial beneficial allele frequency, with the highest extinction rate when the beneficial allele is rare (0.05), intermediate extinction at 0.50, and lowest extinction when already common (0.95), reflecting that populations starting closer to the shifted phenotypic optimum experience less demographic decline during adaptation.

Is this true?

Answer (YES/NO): NO